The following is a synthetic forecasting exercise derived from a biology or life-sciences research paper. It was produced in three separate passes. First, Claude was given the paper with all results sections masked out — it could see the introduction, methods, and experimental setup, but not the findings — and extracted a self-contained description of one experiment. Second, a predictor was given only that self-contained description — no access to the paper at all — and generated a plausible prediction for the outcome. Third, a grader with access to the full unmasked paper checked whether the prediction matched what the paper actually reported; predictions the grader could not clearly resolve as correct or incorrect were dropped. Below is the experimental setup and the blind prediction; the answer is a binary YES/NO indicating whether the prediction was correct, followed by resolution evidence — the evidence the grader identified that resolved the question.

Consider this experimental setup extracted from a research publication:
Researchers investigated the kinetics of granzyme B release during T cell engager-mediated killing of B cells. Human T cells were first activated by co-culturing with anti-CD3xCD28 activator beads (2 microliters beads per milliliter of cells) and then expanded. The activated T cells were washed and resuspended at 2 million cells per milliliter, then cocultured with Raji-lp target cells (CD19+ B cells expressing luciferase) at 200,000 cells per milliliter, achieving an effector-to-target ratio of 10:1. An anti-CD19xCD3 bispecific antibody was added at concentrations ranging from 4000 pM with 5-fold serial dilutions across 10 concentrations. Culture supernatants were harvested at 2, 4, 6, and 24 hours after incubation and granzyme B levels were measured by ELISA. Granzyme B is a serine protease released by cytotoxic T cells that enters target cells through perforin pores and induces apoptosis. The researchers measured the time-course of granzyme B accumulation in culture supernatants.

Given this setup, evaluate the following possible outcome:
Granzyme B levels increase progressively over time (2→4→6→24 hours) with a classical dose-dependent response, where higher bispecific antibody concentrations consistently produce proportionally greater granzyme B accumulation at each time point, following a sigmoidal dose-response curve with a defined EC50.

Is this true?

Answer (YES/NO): NO